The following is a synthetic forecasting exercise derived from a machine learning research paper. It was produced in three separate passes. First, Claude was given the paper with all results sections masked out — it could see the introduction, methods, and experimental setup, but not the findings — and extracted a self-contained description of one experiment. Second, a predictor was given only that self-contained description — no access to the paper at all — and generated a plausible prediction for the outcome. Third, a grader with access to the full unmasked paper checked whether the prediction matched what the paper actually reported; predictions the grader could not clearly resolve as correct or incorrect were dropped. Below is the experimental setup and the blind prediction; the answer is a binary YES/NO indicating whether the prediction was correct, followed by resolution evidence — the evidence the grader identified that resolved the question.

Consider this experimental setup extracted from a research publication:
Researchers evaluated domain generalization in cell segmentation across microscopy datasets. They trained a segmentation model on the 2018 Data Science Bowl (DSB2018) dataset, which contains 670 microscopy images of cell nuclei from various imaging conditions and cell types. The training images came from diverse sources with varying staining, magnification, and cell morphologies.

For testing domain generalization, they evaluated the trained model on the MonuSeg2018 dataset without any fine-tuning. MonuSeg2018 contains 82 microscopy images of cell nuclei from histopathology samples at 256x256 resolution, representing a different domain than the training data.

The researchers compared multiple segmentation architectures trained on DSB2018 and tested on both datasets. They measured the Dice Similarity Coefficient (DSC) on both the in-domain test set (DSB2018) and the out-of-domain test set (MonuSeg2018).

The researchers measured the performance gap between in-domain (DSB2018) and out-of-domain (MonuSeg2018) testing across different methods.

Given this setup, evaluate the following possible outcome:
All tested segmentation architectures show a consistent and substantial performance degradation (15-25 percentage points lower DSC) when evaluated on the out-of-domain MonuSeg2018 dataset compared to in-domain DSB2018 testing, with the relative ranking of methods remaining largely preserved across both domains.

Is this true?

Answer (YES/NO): NO